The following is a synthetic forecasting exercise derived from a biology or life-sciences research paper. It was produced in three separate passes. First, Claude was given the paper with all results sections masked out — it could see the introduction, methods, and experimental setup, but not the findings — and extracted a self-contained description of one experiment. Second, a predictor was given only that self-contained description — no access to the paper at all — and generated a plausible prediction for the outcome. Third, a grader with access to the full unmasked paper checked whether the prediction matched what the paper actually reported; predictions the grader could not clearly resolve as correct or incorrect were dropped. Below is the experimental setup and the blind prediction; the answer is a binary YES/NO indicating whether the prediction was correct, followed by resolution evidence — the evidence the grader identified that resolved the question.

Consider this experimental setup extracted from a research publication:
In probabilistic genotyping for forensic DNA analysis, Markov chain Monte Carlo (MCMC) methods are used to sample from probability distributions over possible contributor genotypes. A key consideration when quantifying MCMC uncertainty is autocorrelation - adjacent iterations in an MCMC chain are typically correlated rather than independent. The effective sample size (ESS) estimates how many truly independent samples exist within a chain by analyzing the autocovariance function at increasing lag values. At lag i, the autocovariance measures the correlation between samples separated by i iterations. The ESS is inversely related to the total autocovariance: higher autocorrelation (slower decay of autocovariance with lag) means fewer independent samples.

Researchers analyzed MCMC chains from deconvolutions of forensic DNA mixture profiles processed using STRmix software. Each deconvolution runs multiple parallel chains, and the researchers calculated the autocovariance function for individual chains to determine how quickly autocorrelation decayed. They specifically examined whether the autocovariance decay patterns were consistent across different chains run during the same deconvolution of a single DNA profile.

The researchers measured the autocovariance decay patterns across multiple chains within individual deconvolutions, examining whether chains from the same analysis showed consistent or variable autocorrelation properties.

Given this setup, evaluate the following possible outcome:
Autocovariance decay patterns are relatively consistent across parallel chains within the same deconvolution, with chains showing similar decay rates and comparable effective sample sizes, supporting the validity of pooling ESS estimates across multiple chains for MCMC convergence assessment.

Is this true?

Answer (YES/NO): NO